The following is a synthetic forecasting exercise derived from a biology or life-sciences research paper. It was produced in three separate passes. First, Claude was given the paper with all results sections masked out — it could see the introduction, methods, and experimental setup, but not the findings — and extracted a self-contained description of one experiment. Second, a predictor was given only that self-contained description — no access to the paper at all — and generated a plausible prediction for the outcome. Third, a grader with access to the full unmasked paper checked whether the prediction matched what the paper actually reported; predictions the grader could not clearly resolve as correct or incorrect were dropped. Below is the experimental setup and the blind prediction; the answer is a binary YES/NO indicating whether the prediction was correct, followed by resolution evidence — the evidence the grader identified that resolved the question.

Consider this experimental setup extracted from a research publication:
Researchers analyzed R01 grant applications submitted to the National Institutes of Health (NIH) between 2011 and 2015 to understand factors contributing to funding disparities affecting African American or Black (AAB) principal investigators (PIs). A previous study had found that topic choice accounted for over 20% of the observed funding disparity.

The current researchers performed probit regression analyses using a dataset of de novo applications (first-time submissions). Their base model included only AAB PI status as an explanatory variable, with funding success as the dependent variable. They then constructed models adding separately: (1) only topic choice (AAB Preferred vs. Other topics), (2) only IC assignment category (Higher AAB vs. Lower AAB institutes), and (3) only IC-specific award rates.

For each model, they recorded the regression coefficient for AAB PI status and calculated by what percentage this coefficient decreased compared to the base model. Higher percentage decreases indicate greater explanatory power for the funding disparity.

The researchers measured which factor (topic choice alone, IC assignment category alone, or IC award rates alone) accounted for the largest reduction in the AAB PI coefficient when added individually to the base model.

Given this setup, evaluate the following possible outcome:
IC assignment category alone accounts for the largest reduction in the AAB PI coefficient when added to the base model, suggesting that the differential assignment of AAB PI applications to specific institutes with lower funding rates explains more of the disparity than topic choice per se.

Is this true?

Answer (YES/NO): NO